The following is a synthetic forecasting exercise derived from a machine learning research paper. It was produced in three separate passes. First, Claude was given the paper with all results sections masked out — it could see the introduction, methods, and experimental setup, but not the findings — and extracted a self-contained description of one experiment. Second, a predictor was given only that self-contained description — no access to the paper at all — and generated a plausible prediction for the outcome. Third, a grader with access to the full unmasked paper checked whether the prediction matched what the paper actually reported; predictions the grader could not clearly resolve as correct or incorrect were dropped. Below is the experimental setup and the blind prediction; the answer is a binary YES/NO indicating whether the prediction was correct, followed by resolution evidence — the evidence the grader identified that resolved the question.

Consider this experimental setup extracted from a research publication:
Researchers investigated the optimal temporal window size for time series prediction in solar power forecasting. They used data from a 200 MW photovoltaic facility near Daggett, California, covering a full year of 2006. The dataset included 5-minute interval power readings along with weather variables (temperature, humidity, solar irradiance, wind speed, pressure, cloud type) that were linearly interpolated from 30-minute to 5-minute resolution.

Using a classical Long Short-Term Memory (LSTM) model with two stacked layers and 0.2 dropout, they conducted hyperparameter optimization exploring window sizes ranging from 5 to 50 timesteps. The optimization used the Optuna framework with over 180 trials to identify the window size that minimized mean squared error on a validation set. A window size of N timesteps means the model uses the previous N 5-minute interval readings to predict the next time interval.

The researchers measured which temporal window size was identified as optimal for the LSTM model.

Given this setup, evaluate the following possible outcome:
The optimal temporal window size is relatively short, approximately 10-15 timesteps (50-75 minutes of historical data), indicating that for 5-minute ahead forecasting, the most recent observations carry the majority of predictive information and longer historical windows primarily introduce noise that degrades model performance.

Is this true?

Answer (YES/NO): NO